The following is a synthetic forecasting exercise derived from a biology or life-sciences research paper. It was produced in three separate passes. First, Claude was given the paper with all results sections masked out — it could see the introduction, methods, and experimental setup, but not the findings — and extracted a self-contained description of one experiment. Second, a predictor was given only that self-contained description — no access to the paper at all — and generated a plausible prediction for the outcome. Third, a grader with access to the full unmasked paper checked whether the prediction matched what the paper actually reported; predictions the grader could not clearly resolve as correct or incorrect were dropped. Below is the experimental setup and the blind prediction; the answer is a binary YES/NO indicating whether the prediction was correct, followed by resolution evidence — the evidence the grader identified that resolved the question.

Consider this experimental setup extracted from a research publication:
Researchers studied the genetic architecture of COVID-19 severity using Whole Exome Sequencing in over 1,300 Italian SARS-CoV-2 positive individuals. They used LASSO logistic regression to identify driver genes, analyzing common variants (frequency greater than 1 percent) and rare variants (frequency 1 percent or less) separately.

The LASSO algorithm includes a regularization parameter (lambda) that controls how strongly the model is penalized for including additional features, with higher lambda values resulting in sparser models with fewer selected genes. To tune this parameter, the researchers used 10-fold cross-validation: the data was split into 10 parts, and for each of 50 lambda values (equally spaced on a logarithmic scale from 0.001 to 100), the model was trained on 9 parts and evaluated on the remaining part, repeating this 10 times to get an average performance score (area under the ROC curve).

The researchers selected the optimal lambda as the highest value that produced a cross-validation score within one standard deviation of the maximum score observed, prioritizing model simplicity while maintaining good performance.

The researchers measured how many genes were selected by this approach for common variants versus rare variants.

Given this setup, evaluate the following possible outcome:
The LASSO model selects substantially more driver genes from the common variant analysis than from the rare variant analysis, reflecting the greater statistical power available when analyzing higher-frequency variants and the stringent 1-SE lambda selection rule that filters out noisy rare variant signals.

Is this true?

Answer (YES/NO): NO